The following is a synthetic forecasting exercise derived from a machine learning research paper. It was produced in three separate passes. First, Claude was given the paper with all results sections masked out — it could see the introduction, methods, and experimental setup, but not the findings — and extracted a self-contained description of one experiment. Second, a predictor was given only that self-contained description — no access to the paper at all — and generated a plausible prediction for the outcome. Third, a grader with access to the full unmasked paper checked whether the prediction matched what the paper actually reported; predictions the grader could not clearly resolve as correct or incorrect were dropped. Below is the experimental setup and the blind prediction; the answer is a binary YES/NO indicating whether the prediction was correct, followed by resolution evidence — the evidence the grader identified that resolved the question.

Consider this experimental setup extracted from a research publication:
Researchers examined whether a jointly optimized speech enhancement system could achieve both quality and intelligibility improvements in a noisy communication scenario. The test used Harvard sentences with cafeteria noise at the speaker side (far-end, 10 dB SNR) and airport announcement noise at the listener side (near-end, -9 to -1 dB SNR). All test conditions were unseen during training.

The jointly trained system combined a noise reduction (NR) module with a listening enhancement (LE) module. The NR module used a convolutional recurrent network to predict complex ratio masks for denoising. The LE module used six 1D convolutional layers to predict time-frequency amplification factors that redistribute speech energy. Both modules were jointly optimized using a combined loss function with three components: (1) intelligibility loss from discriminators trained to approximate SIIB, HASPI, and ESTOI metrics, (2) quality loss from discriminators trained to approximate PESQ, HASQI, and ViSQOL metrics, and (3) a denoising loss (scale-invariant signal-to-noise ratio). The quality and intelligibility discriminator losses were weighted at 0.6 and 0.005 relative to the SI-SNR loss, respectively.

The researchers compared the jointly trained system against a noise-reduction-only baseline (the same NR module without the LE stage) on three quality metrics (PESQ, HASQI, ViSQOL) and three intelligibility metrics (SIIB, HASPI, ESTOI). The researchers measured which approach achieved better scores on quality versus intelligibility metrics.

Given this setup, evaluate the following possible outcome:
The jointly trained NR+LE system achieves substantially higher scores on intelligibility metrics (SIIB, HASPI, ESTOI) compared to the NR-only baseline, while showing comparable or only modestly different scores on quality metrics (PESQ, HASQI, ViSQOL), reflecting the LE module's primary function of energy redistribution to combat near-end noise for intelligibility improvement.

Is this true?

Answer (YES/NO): YES